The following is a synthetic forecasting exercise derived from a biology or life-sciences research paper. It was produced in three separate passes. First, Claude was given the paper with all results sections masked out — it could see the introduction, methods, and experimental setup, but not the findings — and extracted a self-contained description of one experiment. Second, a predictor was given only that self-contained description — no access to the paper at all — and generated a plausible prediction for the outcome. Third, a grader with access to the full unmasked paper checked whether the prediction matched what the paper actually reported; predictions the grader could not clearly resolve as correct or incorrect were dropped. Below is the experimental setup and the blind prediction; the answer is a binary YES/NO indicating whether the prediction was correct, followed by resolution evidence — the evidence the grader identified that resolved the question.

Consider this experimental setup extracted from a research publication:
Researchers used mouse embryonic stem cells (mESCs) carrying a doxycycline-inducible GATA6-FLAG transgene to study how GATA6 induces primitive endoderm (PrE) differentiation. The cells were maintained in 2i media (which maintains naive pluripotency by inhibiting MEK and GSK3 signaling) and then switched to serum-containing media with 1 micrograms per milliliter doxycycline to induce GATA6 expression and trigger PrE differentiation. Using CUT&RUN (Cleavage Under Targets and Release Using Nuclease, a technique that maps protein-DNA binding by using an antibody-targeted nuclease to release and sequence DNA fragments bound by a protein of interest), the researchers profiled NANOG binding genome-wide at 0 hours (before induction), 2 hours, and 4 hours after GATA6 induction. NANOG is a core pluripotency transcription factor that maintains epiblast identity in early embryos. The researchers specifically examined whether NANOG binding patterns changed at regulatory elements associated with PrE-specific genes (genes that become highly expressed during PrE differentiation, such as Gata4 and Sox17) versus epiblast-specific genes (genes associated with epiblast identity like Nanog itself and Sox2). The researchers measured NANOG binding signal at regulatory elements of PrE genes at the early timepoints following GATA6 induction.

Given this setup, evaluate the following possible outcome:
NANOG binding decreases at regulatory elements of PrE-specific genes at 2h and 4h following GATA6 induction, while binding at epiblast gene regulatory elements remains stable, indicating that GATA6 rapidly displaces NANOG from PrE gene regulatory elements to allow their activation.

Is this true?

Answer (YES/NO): NO